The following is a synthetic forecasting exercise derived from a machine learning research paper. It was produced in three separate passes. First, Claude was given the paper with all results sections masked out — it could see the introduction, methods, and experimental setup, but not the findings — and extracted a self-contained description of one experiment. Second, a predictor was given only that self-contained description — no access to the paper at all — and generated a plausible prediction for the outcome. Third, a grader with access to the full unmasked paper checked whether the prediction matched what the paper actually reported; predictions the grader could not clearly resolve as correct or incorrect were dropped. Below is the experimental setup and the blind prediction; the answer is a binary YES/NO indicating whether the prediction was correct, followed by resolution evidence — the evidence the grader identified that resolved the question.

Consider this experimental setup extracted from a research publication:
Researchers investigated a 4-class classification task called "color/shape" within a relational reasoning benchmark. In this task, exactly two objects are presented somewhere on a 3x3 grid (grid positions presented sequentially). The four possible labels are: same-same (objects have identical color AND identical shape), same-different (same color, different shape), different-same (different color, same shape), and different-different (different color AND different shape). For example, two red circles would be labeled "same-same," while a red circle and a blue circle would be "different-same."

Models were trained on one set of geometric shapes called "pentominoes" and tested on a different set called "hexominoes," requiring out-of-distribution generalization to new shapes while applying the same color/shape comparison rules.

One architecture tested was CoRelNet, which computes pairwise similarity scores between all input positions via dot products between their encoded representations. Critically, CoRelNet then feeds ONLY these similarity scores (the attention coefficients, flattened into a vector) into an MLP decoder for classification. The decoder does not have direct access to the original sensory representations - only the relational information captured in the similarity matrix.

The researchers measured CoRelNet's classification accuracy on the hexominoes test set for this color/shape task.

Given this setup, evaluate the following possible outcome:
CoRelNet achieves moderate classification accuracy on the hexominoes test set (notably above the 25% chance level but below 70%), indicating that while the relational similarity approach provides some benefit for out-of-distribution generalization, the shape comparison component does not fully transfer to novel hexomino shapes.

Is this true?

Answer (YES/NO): YES